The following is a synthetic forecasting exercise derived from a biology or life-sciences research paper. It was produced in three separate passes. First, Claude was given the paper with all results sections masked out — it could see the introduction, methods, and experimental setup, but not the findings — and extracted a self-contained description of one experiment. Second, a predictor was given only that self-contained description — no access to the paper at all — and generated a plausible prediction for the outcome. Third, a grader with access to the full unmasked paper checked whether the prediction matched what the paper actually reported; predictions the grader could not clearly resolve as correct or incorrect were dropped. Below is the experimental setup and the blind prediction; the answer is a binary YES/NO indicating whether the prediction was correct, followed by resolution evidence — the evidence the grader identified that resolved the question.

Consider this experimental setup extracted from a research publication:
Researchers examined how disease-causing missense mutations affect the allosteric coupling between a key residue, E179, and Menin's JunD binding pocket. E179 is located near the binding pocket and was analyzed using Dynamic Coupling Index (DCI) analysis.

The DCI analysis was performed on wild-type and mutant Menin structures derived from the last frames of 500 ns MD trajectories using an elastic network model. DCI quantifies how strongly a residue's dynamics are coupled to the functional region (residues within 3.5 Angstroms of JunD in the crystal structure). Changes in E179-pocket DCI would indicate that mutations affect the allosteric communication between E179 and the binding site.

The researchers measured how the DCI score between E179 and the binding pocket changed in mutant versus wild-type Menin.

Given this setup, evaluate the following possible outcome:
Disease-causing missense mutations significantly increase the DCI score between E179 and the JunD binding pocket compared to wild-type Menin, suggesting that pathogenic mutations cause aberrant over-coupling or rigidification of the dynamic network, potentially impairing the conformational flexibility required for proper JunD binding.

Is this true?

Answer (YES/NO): NO